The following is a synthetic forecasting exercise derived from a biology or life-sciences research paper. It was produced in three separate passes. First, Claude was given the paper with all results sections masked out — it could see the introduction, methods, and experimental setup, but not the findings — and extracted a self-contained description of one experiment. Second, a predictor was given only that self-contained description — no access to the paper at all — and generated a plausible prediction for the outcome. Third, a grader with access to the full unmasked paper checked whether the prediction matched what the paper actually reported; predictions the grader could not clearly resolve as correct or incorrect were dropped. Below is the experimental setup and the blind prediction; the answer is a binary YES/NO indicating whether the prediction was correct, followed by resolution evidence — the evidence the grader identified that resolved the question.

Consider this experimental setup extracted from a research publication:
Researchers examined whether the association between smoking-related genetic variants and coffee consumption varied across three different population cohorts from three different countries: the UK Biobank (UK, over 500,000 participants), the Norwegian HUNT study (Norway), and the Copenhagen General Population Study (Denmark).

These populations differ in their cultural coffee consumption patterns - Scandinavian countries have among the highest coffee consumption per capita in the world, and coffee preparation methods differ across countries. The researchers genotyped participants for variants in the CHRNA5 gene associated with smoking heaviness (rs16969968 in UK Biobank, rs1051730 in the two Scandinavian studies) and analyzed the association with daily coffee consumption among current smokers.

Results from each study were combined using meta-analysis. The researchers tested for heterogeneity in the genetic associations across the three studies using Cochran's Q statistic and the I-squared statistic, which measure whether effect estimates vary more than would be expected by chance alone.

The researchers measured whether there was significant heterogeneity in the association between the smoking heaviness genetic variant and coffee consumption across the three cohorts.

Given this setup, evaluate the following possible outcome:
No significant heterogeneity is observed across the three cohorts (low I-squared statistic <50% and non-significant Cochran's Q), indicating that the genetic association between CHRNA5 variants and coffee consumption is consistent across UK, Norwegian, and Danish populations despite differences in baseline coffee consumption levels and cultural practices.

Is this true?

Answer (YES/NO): YES